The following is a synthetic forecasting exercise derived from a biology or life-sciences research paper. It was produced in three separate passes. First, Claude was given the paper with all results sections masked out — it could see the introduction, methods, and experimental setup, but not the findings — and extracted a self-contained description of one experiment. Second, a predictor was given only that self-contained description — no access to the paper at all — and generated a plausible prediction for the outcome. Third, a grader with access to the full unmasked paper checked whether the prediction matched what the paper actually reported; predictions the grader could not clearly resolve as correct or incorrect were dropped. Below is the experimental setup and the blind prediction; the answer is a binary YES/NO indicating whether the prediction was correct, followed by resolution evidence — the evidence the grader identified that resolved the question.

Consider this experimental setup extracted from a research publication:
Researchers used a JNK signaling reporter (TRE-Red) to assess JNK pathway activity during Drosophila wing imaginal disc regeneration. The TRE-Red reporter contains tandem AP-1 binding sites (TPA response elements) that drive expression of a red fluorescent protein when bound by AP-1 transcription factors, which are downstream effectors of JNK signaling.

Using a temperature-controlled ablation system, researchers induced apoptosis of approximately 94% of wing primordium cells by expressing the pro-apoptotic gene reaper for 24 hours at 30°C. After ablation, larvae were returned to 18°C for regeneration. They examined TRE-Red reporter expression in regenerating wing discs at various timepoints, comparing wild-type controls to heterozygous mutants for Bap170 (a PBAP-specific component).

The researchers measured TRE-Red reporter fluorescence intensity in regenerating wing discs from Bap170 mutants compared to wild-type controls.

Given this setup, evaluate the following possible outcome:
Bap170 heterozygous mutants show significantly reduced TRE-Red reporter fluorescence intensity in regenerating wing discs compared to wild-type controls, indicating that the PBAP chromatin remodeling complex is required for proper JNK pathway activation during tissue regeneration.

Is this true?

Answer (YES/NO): YES